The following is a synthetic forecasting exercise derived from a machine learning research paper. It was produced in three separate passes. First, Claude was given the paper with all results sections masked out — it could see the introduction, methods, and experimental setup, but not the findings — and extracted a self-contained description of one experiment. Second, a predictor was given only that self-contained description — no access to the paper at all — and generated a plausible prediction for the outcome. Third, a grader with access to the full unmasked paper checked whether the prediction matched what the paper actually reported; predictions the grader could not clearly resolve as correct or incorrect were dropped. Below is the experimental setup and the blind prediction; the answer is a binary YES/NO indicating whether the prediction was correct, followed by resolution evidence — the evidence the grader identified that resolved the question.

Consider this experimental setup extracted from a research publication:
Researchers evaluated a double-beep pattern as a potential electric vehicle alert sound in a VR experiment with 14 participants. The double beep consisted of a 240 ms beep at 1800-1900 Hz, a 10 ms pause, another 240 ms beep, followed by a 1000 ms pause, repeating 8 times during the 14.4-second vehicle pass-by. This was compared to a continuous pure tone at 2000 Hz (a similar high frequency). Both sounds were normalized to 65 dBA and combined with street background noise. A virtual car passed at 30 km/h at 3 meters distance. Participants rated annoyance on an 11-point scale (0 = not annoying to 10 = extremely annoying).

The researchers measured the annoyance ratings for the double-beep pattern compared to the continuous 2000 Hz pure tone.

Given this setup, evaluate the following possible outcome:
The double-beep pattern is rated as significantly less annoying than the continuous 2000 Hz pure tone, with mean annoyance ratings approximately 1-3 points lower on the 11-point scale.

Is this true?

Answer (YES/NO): NO